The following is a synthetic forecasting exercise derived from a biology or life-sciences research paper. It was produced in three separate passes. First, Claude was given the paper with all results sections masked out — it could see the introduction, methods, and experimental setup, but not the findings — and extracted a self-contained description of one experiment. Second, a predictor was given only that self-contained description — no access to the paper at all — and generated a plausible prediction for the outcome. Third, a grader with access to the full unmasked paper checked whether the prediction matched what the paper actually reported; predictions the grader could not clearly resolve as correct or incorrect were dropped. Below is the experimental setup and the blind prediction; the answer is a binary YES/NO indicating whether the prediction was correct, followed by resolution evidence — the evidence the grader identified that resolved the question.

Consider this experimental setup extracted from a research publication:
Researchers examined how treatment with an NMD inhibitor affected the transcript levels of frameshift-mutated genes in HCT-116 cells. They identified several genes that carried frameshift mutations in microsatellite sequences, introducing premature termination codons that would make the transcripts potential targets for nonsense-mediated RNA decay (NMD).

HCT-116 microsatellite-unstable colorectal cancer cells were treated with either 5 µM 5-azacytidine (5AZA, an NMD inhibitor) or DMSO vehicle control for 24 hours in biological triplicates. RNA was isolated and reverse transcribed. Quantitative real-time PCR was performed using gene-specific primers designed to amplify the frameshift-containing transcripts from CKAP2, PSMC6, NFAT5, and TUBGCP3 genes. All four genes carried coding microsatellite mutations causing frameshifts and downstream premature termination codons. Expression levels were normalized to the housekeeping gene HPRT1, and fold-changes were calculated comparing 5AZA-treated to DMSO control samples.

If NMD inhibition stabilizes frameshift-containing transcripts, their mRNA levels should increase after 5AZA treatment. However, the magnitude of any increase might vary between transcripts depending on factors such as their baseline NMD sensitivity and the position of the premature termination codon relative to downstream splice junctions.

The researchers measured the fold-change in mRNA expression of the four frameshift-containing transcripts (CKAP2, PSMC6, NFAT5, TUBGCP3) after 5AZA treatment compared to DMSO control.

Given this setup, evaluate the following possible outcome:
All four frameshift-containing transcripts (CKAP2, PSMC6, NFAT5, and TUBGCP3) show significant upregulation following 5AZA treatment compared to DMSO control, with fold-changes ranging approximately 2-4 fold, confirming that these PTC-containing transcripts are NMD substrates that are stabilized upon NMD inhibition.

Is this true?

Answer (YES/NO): NO